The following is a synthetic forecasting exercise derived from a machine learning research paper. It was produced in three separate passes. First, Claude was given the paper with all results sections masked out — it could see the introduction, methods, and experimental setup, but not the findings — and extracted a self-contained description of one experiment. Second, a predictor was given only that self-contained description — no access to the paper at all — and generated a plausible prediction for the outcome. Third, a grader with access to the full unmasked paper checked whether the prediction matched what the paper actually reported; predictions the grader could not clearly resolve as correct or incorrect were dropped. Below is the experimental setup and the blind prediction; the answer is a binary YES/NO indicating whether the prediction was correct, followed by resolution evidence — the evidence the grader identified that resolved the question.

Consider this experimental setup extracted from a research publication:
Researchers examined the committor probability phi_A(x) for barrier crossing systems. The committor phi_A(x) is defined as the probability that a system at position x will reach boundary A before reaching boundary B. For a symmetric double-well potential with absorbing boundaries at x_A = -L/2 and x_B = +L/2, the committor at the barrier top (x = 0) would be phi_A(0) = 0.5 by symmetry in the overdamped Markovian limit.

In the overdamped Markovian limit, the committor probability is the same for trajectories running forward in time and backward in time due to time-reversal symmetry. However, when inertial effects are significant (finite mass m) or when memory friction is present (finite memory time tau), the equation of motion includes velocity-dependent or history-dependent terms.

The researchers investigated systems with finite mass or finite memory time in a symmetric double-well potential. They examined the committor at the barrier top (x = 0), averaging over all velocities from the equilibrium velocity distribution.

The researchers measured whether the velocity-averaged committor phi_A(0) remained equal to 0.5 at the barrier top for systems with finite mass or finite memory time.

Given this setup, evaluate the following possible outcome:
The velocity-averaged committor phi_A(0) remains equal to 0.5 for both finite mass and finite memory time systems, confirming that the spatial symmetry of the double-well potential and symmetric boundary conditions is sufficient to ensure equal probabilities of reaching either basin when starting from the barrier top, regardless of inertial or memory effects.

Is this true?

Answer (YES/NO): YES